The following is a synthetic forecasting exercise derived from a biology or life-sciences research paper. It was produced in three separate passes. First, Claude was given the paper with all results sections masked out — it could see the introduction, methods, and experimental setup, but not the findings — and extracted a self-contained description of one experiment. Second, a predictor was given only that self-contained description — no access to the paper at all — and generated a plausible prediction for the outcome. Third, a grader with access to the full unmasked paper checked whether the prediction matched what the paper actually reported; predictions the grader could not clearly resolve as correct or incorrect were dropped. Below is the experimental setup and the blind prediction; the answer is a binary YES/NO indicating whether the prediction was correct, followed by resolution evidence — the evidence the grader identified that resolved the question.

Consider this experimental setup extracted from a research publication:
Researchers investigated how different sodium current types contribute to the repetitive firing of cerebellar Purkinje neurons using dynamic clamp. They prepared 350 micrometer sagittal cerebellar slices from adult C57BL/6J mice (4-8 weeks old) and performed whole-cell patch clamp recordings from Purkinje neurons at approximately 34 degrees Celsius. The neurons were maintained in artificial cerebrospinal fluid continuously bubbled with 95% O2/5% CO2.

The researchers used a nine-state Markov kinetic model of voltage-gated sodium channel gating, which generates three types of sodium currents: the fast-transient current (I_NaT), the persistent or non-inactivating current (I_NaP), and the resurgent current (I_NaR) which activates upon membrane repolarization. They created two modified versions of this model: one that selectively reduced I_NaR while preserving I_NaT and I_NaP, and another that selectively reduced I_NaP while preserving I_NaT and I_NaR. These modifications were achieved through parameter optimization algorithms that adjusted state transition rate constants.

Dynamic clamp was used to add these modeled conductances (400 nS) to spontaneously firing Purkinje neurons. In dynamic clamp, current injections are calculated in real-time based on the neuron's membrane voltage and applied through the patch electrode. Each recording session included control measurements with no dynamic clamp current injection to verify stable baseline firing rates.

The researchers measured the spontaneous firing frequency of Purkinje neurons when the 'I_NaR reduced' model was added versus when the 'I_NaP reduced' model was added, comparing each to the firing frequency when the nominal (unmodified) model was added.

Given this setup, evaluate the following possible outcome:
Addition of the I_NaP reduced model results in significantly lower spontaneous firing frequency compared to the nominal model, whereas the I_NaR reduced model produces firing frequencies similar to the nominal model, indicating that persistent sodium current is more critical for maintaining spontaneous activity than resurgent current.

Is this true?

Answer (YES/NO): YES